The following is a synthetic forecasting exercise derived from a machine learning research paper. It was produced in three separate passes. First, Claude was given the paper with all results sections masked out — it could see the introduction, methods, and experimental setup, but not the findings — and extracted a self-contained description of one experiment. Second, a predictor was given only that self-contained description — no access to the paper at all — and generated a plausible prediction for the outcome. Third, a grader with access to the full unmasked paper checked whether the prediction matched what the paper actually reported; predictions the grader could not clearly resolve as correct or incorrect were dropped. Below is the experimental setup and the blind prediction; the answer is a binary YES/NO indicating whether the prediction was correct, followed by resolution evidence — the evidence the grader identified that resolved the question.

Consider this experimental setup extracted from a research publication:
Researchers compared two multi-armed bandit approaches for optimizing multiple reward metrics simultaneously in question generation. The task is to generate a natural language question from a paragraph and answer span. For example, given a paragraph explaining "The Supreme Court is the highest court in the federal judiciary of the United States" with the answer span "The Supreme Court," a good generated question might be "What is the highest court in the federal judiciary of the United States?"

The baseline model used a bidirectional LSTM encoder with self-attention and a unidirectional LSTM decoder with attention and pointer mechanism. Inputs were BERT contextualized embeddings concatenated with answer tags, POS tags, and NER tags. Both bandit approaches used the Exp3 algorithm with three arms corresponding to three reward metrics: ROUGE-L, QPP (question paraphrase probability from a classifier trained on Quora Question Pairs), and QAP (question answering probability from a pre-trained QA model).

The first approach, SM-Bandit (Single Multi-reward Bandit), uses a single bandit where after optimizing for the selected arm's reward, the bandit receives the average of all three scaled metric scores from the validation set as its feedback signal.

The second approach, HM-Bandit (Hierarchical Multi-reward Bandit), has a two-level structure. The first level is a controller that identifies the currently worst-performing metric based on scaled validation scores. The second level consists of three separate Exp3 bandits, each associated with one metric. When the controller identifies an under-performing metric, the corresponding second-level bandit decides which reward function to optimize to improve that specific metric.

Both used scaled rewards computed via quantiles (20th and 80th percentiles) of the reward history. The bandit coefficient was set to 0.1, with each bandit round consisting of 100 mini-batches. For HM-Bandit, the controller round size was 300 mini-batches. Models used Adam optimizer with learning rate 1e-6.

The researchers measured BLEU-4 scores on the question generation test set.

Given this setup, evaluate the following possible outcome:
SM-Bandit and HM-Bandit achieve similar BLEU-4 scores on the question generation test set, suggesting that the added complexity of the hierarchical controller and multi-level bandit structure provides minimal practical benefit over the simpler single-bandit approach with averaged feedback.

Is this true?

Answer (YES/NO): YES